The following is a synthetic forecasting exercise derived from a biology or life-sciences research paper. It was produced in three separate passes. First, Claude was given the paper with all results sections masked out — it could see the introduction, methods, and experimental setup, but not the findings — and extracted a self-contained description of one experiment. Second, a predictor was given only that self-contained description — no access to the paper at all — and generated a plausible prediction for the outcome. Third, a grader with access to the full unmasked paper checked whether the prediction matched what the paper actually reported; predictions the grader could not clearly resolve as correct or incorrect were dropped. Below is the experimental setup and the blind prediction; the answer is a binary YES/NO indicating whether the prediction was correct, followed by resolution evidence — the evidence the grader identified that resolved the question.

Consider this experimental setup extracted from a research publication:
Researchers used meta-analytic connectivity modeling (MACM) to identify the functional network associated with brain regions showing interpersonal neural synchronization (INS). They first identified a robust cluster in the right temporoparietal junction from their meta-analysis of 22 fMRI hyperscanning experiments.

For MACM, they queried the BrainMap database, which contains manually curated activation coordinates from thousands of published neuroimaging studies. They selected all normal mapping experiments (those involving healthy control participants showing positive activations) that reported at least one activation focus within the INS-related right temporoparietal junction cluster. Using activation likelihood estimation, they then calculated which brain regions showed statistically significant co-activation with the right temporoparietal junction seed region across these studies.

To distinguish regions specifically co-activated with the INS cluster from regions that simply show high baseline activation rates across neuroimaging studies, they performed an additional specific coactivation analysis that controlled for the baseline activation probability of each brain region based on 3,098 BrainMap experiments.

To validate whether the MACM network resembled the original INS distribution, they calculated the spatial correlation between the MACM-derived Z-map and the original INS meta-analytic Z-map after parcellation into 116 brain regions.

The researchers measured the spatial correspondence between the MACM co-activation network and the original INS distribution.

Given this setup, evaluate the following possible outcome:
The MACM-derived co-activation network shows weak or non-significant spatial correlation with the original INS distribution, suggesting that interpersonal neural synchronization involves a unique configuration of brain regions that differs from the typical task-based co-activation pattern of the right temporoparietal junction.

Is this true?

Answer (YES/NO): NO